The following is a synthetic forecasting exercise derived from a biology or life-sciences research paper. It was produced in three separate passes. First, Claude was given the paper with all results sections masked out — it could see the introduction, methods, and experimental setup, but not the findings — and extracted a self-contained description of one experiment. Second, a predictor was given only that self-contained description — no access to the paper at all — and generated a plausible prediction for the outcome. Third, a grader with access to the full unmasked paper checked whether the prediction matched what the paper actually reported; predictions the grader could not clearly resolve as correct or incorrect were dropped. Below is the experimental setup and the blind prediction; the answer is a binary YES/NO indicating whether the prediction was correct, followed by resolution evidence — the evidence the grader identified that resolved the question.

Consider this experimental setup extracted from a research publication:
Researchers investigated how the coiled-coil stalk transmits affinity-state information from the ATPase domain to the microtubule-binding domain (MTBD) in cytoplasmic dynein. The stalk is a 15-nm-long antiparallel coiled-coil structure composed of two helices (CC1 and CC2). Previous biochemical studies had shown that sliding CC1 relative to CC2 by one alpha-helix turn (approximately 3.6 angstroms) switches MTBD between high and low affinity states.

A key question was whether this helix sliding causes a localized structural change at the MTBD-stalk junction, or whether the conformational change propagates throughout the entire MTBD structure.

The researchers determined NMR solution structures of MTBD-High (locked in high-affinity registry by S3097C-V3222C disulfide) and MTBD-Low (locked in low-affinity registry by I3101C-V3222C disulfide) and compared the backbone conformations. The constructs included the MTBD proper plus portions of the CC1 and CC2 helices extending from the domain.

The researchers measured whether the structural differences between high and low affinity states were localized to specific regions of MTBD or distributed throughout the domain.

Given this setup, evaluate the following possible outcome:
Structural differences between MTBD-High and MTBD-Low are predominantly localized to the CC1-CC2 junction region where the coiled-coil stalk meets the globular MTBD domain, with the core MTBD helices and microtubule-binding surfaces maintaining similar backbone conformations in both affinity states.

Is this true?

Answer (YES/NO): NO